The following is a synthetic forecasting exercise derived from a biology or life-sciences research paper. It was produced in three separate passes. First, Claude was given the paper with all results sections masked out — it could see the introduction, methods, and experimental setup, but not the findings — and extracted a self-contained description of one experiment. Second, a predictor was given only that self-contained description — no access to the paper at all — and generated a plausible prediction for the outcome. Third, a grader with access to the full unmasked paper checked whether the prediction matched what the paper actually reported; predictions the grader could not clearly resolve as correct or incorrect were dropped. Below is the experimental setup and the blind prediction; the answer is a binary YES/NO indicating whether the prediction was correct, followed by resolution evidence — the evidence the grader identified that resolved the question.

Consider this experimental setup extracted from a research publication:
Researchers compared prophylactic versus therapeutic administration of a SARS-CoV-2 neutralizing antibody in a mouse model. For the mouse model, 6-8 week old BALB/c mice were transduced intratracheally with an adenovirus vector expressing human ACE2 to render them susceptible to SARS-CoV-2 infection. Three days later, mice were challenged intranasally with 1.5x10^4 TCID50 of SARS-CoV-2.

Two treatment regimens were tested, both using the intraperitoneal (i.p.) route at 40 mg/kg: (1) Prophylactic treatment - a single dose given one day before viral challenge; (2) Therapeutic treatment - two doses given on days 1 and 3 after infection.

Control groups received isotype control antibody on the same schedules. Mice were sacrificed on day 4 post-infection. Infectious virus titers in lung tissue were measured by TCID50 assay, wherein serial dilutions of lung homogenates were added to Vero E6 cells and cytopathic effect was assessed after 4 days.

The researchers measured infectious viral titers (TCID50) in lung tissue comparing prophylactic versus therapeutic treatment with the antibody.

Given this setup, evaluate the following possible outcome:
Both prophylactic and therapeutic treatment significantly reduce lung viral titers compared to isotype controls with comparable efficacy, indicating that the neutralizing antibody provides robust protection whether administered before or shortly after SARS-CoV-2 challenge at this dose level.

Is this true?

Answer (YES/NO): NO